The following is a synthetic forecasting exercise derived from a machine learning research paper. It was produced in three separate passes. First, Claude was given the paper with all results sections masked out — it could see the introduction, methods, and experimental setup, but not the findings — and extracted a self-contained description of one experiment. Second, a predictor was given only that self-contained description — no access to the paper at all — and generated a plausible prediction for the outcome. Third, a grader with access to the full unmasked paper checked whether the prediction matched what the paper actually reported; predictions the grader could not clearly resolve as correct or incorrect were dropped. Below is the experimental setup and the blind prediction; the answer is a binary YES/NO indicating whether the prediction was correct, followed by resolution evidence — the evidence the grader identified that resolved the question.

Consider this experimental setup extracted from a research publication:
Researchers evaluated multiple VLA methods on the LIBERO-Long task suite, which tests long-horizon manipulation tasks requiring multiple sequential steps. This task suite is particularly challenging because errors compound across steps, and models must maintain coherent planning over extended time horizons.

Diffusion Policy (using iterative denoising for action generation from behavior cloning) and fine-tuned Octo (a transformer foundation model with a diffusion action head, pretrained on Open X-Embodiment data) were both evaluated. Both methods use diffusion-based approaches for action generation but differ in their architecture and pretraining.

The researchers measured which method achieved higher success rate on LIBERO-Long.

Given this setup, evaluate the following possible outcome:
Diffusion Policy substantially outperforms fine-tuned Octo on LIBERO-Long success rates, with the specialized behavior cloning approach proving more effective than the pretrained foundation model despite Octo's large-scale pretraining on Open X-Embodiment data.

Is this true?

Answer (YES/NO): NO